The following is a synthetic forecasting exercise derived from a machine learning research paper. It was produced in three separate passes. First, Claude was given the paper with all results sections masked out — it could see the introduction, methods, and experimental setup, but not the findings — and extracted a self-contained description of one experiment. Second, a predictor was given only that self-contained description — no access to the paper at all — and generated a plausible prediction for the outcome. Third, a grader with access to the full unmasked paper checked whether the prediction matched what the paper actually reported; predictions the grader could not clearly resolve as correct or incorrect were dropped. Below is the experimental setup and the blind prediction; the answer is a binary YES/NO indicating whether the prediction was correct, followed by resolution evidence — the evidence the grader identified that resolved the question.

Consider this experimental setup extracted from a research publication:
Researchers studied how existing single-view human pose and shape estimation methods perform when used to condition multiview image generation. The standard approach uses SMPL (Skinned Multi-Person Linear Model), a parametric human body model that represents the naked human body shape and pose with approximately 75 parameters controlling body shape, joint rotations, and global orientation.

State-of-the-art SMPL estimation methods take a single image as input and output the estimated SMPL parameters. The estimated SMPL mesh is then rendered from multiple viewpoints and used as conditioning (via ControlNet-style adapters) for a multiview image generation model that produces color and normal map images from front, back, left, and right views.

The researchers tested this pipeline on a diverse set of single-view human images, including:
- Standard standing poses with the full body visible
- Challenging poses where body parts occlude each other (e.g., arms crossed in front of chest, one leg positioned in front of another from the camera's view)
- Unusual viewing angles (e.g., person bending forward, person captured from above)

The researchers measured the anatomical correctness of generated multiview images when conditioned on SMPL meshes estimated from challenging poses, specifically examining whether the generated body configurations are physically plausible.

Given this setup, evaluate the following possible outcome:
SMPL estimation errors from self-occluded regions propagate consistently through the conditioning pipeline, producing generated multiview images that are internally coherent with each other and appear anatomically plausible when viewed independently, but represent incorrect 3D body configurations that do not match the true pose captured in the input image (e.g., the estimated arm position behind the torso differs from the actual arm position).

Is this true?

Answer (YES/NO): NO